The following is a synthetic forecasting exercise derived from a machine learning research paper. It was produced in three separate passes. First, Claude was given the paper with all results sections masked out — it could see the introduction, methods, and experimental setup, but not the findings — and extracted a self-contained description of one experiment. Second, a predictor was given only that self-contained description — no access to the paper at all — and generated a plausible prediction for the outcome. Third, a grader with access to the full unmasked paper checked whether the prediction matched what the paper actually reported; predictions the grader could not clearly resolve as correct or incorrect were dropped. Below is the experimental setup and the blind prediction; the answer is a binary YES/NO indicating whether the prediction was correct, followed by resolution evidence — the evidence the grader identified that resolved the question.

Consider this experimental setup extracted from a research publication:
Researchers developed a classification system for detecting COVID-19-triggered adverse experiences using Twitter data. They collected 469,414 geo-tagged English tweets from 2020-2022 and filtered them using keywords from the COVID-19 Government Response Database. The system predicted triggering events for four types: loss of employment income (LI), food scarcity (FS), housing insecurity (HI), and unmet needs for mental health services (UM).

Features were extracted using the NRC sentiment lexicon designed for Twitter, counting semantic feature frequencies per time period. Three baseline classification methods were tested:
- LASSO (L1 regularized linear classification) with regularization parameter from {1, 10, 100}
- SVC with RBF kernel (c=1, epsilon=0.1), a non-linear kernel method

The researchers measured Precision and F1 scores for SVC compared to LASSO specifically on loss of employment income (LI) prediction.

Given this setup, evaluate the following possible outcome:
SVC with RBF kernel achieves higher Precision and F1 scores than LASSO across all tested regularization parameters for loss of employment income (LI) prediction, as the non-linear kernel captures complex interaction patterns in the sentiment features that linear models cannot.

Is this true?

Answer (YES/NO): YES